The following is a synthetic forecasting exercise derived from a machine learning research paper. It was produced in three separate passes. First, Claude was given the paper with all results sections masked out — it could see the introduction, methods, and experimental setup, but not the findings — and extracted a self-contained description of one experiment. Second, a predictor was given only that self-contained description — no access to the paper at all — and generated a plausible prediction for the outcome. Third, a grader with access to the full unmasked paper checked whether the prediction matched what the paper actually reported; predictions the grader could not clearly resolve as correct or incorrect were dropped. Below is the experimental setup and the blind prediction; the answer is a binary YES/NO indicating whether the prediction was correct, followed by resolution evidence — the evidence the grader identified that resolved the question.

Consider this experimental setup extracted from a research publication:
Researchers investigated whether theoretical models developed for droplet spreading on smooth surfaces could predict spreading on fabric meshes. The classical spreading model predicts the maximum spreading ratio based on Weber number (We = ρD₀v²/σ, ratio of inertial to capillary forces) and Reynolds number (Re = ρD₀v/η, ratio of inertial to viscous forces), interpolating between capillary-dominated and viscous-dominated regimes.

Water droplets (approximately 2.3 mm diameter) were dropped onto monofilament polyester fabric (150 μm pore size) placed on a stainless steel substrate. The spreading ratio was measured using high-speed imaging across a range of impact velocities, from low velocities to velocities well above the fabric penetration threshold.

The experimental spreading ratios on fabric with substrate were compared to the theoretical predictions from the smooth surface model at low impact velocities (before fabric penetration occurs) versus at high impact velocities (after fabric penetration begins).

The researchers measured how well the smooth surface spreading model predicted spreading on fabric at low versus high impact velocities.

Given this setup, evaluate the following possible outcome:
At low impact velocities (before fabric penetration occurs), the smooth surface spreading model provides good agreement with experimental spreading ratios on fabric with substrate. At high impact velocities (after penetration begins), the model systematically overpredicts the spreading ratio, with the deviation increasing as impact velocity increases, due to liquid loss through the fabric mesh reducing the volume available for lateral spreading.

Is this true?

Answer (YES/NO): NO